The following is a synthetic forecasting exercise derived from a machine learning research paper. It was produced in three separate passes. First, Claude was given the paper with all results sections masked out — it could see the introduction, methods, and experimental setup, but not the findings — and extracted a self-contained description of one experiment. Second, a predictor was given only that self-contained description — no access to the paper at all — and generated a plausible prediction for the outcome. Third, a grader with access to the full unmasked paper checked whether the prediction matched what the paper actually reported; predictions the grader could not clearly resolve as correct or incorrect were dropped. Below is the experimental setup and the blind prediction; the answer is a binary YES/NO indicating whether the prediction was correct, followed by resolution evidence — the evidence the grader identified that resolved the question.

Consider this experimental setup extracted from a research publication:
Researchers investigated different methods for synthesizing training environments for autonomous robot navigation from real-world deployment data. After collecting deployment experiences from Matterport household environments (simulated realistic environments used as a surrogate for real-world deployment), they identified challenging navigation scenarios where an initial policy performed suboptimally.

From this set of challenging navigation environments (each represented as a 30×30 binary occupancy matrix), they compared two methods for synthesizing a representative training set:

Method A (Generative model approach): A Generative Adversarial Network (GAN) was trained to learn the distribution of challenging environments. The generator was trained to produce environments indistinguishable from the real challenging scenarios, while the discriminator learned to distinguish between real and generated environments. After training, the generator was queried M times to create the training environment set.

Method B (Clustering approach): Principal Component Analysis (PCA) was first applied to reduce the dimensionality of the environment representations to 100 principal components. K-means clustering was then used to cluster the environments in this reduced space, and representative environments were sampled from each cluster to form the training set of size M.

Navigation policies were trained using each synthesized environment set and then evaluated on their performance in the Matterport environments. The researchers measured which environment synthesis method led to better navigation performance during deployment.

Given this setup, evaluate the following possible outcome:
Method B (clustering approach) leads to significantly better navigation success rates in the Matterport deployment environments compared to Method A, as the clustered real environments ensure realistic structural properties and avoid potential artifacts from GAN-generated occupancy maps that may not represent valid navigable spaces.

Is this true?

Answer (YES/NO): NO